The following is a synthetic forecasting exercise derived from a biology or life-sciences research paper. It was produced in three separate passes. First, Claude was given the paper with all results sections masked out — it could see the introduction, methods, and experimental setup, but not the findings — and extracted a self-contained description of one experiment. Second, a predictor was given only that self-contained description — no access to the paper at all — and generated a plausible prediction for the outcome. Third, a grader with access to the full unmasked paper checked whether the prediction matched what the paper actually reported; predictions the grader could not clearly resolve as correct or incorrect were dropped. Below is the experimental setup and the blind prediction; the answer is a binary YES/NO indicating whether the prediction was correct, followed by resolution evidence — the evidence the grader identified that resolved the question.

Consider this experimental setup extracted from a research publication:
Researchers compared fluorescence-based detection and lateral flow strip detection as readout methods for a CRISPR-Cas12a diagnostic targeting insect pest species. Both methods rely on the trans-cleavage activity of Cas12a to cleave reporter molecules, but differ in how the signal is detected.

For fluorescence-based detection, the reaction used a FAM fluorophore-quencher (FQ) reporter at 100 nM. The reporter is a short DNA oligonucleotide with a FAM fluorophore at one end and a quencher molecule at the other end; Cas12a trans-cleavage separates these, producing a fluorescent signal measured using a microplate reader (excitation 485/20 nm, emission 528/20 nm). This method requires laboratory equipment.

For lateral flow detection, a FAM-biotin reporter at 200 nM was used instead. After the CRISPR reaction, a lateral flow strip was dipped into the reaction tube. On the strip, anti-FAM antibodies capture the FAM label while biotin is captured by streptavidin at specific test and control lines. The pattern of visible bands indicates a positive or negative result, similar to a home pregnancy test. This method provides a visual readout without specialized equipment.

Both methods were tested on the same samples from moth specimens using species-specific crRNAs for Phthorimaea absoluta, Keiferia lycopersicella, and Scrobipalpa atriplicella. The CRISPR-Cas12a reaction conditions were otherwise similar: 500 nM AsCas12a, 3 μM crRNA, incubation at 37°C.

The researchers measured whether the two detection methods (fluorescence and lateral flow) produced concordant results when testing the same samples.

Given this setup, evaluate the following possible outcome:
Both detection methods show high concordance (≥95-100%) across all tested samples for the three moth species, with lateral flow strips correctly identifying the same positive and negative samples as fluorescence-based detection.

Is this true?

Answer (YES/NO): YES